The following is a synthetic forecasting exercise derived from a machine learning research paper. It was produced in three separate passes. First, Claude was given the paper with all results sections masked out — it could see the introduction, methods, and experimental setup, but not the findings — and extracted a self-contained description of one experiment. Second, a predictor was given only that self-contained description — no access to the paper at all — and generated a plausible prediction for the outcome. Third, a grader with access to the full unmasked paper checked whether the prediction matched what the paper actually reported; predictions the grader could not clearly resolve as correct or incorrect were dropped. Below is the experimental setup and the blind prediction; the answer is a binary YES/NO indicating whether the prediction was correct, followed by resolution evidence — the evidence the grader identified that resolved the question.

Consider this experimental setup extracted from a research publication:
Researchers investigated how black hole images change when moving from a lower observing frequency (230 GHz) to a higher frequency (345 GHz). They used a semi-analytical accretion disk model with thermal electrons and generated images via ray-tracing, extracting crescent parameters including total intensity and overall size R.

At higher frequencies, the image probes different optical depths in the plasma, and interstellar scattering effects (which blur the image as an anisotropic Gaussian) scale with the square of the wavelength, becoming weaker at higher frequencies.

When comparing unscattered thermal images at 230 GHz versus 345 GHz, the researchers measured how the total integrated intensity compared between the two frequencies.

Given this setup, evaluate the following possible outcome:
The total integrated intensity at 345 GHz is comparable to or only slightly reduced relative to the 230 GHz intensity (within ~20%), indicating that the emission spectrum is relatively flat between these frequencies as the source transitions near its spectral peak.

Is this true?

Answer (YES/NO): NO